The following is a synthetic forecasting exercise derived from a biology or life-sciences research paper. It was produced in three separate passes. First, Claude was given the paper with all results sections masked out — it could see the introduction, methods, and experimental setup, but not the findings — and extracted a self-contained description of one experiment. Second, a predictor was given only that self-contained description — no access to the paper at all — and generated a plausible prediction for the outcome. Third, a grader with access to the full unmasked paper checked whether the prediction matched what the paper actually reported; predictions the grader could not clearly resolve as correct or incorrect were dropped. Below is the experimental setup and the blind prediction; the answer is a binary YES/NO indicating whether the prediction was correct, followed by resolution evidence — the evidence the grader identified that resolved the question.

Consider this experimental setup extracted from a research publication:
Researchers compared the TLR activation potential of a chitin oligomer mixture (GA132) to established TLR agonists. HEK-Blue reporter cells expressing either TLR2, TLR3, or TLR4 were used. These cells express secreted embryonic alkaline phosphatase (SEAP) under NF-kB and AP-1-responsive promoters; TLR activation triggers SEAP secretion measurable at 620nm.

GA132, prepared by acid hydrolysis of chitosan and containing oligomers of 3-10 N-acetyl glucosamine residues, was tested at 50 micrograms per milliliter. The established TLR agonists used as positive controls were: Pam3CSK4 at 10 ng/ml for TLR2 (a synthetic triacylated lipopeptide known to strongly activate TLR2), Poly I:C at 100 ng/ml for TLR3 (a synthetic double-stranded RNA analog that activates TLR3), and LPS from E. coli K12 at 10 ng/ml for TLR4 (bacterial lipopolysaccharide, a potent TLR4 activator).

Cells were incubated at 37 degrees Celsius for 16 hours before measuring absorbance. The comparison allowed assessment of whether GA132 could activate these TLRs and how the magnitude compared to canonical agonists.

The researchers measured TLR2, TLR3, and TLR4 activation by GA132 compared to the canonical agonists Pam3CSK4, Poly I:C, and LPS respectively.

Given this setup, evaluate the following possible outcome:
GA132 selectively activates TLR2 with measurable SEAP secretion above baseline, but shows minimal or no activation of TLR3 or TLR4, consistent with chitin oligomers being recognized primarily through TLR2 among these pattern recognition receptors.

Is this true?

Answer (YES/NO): NO